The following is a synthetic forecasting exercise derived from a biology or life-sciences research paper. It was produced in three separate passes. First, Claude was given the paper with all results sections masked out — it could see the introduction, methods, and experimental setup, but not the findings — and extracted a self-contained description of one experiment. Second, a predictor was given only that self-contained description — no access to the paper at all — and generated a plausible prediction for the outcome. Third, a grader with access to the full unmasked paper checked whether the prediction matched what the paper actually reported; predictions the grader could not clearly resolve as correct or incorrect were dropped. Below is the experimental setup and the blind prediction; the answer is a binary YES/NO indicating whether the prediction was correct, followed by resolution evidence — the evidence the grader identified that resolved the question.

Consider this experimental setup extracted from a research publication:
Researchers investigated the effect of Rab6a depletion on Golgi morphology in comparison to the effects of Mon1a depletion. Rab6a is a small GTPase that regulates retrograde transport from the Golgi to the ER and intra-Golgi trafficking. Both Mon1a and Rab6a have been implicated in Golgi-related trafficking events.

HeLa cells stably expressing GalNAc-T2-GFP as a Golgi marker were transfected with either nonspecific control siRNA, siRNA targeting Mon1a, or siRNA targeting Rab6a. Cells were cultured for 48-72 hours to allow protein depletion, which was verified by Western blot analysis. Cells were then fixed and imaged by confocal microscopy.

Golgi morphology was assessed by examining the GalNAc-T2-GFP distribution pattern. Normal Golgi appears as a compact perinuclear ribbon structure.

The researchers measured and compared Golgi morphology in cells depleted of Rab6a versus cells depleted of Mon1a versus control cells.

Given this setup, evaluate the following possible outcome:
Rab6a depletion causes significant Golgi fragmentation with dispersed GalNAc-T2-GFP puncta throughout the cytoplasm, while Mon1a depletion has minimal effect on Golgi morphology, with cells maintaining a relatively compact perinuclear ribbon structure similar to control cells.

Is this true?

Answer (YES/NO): NO